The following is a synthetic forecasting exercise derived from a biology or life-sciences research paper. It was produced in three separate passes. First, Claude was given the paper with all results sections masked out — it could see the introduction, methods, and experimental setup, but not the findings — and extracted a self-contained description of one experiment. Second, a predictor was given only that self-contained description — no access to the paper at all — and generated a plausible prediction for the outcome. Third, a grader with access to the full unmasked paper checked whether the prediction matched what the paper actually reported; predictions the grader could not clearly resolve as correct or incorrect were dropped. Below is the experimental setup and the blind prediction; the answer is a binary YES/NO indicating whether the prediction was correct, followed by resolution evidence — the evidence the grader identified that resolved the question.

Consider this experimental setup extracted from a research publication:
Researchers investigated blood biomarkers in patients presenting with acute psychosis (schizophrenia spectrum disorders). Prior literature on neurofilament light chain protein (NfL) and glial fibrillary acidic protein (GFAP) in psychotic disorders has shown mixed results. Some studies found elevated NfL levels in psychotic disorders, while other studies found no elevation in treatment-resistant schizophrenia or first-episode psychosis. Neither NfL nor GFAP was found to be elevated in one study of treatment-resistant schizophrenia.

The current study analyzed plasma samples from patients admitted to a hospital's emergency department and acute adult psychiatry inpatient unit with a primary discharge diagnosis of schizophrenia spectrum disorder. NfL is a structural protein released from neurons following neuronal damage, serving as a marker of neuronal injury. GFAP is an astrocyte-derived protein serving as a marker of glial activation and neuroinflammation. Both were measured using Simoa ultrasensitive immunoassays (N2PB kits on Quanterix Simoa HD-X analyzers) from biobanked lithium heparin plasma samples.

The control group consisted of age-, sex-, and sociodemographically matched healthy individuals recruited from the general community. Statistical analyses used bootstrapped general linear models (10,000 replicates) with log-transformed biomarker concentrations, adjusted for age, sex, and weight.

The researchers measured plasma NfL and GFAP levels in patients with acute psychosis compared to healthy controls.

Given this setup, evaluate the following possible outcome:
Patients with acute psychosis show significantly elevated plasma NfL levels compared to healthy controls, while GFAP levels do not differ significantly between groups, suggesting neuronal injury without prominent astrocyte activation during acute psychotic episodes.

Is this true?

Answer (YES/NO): YES